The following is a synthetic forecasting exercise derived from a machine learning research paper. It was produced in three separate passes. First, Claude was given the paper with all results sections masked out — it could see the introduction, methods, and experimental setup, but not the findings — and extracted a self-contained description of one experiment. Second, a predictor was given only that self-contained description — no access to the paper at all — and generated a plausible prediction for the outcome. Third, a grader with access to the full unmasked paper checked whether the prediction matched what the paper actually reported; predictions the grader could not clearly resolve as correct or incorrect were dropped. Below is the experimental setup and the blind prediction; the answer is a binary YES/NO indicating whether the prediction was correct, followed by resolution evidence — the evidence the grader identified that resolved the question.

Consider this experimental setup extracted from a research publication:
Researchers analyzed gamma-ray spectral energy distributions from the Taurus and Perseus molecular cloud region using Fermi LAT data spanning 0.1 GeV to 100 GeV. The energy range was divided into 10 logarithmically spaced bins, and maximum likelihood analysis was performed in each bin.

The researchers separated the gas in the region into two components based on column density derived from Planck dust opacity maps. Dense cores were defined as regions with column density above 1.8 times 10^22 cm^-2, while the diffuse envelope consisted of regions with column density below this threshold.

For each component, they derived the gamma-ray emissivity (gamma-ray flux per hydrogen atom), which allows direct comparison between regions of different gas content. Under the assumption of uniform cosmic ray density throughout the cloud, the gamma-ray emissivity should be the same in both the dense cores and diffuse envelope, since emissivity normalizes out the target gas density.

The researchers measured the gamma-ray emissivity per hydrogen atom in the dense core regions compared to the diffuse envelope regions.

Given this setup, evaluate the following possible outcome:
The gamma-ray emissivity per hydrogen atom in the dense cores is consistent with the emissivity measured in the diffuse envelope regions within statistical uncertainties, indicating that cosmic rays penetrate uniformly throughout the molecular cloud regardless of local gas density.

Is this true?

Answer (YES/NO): NO